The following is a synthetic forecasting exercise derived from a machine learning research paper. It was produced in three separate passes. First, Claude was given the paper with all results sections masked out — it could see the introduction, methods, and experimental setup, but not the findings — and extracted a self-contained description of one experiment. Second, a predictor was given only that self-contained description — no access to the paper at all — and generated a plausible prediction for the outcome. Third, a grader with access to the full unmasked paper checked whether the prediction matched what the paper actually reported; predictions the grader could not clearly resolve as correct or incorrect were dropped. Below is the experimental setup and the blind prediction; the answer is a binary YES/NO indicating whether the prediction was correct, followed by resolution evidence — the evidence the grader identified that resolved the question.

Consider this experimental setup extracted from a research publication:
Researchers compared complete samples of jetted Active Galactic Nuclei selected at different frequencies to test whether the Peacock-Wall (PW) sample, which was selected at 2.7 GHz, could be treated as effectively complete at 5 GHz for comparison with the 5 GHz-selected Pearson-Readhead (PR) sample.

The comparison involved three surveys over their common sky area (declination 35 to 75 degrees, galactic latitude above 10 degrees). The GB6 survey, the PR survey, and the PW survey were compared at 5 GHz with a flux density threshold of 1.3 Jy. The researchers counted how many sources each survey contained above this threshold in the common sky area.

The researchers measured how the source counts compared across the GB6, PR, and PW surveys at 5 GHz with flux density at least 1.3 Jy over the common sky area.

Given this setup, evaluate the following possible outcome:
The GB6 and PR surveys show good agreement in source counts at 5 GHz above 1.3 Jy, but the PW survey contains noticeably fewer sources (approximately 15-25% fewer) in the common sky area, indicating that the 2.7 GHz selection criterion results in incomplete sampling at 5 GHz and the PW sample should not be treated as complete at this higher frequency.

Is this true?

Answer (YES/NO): NO